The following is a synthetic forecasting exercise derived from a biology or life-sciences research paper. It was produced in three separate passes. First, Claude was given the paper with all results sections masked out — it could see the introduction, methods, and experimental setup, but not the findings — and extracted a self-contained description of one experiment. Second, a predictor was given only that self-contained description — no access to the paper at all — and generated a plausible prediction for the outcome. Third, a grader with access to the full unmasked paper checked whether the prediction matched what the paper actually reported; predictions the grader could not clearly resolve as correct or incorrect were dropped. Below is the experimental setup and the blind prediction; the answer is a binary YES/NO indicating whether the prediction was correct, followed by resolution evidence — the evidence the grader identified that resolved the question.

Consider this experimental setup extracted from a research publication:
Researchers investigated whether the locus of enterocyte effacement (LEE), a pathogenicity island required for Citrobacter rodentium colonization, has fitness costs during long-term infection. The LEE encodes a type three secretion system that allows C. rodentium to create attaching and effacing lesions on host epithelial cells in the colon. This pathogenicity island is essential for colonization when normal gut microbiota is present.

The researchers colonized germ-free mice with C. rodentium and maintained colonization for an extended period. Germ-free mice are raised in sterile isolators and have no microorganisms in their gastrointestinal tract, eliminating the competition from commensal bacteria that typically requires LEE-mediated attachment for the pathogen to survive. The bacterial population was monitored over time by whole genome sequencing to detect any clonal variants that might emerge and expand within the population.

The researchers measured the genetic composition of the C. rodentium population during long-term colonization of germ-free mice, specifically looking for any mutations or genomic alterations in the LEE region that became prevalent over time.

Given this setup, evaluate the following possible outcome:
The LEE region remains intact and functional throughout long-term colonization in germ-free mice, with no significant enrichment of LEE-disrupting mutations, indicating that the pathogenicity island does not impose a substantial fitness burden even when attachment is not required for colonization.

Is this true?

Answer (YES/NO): NO